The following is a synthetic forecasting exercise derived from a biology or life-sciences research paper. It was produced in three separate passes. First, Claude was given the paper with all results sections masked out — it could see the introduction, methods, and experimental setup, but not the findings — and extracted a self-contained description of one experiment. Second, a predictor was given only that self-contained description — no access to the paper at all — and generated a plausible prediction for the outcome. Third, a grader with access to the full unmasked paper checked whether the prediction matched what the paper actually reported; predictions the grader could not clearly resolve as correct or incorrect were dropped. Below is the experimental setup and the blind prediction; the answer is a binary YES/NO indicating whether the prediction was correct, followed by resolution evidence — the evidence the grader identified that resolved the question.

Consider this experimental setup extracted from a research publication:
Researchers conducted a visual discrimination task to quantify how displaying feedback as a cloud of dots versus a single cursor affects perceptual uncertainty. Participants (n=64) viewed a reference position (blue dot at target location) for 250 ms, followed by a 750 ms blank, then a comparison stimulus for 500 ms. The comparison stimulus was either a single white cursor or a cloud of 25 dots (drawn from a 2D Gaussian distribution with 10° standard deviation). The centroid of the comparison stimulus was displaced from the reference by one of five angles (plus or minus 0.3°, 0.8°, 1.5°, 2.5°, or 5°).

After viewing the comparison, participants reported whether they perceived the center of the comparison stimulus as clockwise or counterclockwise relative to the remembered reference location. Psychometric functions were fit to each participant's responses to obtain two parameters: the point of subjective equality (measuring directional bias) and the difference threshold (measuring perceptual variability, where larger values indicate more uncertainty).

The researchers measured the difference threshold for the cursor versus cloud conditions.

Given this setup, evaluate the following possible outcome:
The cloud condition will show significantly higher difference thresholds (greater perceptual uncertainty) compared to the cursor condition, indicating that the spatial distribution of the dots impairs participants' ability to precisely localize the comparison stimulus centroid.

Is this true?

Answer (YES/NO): YES